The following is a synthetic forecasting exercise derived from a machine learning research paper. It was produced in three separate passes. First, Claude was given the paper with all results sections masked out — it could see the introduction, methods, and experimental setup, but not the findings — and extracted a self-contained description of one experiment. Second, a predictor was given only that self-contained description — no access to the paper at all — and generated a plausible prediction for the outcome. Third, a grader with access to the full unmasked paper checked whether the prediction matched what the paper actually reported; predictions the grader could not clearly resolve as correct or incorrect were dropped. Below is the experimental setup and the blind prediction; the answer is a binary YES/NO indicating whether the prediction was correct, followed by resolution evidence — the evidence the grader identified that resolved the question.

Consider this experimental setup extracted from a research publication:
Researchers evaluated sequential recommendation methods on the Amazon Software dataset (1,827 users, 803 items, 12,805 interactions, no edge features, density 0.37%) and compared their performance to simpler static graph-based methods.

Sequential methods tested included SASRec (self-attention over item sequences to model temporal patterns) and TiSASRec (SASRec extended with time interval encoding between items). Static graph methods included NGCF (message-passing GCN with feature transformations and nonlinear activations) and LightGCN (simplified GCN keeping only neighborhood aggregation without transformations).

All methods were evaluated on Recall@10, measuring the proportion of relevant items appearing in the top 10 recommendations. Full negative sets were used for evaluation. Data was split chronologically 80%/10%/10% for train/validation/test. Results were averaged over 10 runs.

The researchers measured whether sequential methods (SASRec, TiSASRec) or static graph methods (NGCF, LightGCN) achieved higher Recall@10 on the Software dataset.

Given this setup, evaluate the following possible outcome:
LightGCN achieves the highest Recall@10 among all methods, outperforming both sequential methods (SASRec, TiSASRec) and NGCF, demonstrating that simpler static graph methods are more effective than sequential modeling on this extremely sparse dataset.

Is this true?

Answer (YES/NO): YES